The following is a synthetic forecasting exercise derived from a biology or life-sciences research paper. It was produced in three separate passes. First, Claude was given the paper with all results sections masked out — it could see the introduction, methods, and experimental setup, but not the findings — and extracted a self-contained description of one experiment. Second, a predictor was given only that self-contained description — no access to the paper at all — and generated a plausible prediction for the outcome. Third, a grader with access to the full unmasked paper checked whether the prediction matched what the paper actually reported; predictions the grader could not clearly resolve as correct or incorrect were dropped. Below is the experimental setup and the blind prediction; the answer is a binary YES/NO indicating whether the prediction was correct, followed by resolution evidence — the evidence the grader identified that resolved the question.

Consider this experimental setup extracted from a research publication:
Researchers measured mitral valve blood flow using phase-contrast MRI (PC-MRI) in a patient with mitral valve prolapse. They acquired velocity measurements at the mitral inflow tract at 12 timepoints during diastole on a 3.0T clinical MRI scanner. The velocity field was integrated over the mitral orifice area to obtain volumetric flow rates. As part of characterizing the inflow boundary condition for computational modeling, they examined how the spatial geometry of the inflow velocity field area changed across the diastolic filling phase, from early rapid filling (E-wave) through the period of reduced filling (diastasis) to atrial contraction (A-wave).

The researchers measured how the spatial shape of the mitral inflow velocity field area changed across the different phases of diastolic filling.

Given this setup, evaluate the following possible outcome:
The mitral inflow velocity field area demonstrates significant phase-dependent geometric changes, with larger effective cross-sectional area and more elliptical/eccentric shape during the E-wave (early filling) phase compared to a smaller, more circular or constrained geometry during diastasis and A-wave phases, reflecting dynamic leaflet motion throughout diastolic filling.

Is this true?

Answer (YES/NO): NO